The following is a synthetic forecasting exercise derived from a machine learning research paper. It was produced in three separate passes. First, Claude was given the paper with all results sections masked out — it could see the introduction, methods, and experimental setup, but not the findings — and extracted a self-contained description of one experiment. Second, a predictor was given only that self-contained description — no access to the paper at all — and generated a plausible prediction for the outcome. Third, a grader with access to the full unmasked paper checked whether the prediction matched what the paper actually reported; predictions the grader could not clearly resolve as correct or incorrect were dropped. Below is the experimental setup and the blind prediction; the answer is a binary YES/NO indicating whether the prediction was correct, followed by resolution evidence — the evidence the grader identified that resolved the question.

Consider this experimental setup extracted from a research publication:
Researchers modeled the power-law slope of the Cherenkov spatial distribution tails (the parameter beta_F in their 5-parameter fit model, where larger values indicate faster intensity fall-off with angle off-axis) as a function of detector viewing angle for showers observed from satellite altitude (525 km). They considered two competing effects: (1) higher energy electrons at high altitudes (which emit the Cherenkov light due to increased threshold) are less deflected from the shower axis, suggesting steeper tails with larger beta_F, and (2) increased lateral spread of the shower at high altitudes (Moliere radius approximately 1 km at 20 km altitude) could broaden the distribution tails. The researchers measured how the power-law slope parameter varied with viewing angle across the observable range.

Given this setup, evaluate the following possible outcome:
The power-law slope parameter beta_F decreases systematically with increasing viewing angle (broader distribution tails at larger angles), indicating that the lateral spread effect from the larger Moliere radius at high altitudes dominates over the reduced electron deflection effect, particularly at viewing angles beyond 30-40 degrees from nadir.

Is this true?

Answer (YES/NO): YES